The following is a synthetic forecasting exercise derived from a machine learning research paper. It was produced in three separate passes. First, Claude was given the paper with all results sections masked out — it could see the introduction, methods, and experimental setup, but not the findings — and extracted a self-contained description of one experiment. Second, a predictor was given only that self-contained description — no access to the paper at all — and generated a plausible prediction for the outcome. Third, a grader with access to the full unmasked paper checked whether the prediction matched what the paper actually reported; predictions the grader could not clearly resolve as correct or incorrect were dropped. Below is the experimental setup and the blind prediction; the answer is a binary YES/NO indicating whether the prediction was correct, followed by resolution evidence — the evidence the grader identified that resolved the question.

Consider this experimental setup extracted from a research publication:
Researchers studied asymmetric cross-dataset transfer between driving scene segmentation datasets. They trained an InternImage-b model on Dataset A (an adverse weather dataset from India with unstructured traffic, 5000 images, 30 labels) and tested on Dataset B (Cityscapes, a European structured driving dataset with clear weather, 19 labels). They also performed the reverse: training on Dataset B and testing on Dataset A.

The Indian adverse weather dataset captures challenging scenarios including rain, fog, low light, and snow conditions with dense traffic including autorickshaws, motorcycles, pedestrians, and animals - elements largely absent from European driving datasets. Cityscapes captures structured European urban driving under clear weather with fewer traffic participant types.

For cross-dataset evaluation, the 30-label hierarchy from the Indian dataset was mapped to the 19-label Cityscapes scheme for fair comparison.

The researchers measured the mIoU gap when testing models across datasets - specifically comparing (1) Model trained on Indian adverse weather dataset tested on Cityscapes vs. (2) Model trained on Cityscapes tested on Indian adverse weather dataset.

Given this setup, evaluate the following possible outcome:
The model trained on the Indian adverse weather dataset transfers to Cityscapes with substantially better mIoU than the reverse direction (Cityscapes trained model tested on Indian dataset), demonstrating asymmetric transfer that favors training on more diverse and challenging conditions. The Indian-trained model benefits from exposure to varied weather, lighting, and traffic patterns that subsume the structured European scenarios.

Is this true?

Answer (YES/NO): NO